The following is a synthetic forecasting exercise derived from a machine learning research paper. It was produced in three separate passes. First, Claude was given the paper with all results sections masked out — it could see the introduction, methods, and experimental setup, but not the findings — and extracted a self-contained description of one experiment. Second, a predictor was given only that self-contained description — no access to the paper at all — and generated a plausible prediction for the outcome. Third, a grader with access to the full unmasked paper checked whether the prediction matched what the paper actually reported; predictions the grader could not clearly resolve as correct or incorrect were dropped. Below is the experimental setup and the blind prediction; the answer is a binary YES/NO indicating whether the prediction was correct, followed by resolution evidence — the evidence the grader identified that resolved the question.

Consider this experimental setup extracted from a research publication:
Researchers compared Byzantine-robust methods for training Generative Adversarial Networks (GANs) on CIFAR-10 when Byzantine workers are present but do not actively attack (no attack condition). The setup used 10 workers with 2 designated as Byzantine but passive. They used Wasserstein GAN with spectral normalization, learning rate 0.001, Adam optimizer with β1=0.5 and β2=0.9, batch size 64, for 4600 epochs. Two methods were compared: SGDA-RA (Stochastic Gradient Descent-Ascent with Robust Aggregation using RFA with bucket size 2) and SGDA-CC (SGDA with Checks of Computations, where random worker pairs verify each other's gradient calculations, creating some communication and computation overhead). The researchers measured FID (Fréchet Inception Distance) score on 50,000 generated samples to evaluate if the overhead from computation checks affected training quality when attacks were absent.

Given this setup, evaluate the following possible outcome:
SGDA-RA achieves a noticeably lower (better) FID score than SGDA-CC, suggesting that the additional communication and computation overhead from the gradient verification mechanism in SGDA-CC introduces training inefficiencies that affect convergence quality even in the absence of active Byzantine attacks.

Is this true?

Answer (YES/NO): NO